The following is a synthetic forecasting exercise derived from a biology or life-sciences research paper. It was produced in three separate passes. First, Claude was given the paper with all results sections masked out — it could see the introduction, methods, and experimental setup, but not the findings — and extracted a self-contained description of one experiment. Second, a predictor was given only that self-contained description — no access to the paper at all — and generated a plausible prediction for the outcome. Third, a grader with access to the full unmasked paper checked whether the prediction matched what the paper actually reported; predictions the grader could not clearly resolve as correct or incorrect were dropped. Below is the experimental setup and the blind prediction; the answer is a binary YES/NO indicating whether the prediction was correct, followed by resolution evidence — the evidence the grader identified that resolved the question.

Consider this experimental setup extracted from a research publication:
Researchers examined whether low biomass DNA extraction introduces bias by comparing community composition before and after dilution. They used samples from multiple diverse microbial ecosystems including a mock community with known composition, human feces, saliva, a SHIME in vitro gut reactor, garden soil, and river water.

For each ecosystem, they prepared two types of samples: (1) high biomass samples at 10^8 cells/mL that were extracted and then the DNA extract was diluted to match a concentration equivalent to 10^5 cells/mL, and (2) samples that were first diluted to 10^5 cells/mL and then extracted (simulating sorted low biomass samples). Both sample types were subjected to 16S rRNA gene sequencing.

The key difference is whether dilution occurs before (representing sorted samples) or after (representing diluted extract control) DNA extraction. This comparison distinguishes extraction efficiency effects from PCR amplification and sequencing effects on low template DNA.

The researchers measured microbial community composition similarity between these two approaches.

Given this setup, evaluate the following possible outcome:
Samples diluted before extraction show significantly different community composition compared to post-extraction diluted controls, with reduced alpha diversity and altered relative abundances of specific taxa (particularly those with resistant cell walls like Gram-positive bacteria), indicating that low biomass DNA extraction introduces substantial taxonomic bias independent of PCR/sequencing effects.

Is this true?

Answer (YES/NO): NO